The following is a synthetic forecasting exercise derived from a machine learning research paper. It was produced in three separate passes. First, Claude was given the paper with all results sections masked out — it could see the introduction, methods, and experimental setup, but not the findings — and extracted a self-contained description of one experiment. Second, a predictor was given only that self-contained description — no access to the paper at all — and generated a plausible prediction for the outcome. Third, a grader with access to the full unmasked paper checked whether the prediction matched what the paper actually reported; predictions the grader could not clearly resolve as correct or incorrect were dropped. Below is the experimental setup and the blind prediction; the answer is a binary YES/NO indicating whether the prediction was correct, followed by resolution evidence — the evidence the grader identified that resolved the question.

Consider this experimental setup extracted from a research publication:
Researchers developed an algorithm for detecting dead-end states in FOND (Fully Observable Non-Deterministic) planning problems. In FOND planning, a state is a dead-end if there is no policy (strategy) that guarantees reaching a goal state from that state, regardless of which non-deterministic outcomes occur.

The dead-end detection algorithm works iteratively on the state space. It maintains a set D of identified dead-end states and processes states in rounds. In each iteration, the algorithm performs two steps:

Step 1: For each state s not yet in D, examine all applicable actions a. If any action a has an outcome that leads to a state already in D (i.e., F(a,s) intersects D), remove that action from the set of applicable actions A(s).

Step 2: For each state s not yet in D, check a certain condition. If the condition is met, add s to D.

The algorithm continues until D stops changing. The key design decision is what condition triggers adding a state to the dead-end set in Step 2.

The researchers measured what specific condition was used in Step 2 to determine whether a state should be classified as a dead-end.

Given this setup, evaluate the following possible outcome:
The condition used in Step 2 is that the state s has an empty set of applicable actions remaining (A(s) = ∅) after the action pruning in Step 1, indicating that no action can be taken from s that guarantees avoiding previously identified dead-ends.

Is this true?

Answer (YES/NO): NO